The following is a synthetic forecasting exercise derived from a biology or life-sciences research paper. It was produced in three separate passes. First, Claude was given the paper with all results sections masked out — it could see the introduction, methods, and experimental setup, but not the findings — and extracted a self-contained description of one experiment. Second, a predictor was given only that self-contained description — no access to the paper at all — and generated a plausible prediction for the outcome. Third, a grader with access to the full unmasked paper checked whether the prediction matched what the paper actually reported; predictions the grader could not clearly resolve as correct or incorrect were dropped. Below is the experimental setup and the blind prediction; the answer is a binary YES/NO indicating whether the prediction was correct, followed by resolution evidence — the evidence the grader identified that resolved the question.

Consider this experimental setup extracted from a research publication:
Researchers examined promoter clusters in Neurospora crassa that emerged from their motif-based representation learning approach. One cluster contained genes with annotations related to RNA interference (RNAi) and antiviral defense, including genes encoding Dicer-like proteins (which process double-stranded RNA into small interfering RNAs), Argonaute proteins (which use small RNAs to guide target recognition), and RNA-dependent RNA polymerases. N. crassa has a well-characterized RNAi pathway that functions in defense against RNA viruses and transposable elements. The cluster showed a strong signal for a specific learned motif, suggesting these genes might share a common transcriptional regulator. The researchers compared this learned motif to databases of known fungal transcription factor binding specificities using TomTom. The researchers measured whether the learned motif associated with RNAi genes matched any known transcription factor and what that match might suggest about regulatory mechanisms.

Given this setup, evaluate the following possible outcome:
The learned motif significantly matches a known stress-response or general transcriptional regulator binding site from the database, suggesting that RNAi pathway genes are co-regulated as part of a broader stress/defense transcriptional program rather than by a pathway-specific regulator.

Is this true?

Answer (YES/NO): NO